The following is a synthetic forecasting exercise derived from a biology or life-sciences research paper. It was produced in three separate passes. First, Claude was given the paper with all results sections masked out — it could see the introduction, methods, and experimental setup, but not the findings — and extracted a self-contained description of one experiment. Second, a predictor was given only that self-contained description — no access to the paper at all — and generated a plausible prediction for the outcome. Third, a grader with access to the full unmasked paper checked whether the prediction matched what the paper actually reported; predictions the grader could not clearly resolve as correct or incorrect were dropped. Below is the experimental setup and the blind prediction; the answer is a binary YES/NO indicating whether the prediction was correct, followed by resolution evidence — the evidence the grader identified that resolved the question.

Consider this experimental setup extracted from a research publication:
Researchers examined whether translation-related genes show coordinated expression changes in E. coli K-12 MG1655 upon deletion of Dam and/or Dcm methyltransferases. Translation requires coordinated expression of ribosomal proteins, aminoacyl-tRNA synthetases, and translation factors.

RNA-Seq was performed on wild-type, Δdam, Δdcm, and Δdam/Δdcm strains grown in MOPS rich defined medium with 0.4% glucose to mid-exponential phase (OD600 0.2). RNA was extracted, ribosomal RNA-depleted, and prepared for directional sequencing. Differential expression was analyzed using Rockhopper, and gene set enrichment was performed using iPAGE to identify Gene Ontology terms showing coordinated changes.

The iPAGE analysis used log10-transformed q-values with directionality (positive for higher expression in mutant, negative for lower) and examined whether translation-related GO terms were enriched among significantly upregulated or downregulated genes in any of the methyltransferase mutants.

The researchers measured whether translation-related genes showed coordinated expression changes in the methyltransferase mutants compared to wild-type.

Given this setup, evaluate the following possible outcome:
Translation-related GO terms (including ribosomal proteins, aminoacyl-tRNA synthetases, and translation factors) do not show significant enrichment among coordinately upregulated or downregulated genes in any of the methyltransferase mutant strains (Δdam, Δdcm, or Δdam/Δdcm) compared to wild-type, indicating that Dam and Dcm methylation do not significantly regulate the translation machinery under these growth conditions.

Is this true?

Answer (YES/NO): NO